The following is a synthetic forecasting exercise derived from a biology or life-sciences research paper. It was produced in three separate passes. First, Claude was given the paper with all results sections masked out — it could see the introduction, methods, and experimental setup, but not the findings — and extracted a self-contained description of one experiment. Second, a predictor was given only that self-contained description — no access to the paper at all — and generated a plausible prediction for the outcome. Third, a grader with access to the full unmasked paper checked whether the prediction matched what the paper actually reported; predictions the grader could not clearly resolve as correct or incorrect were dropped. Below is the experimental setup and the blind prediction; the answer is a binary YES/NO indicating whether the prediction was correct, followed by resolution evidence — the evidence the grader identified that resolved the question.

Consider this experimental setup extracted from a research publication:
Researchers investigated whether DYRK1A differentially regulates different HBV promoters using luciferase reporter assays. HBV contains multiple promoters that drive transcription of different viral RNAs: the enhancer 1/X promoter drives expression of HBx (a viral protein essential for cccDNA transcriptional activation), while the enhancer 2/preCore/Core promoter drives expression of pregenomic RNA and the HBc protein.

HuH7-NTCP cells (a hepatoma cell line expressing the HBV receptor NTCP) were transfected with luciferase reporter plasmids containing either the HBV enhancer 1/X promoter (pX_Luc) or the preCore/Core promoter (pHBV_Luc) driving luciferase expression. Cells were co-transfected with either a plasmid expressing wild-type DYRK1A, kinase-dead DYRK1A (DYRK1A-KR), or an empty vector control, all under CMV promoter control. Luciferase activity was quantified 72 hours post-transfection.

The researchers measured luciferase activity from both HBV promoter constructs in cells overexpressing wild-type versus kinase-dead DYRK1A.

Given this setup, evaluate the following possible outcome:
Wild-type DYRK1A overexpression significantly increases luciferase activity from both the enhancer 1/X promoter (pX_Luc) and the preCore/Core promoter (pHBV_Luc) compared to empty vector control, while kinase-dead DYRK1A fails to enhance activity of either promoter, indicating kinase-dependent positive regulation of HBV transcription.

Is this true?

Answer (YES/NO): NO